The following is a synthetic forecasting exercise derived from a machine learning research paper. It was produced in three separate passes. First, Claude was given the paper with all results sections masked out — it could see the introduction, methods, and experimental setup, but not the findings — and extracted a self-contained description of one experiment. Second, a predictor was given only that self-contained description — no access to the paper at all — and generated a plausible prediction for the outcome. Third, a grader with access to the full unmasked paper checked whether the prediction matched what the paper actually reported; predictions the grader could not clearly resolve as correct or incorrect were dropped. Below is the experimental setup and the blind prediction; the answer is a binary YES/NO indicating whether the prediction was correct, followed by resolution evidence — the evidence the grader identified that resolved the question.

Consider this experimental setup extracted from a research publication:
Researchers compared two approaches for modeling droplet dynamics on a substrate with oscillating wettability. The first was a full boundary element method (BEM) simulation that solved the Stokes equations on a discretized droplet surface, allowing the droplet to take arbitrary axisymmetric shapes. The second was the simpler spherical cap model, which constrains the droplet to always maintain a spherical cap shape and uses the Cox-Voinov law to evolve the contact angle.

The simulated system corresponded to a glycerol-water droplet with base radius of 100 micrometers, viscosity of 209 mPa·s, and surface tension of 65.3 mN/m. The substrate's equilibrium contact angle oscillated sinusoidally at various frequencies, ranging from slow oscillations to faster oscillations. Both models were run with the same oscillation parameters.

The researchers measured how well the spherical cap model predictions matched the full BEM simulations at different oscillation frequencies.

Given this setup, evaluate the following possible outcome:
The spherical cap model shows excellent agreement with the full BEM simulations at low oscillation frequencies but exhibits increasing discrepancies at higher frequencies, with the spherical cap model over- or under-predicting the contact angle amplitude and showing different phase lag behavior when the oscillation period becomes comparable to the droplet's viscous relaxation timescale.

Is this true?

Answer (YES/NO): YES